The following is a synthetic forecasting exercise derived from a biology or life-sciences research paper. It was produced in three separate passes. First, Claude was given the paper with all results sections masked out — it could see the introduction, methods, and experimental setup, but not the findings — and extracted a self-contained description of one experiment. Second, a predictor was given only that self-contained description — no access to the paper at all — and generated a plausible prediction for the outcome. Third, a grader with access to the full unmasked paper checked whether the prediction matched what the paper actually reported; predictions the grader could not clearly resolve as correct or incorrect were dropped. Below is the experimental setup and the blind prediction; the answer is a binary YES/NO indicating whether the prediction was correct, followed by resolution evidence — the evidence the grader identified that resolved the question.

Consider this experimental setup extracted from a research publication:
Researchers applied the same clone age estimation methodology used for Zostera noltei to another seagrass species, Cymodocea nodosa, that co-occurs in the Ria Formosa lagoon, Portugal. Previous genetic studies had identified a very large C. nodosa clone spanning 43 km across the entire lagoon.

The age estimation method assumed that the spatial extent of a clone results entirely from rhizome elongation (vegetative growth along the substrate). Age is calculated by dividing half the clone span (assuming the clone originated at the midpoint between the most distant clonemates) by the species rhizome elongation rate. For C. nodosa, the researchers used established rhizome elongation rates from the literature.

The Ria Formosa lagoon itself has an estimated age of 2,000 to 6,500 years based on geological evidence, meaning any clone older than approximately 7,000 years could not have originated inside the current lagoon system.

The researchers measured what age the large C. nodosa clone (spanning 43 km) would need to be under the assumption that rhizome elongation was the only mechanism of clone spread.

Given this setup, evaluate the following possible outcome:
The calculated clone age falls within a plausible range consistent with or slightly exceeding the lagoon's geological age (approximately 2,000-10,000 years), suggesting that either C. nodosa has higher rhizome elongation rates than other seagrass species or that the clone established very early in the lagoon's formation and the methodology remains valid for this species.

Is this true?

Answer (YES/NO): NO